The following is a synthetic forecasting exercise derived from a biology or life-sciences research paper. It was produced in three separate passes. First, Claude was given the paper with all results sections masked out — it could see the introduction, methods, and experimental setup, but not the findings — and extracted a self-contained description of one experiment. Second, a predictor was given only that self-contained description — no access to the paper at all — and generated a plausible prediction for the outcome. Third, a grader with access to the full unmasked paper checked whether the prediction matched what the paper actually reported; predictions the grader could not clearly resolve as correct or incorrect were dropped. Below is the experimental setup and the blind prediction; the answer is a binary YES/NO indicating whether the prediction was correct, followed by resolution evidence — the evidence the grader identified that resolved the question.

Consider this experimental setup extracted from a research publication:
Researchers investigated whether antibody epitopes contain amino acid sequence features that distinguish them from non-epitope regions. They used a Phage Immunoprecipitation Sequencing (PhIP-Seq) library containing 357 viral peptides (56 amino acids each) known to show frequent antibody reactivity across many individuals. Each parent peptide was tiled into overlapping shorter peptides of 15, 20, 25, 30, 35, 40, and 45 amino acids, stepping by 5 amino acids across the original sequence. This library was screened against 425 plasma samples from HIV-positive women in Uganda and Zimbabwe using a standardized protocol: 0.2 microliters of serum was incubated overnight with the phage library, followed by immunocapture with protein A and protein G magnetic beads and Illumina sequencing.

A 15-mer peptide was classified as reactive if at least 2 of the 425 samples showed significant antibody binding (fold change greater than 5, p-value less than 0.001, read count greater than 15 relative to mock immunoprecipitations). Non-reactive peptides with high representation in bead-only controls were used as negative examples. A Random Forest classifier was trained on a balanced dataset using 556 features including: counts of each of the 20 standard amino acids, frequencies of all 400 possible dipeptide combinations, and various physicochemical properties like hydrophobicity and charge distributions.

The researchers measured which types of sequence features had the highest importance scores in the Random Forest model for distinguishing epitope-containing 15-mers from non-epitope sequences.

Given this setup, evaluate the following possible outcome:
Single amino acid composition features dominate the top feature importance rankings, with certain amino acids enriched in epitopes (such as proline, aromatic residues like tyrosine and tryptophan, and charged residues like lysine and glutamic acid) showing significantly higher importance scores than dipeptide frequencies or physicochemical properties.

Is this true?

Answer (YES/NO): NO